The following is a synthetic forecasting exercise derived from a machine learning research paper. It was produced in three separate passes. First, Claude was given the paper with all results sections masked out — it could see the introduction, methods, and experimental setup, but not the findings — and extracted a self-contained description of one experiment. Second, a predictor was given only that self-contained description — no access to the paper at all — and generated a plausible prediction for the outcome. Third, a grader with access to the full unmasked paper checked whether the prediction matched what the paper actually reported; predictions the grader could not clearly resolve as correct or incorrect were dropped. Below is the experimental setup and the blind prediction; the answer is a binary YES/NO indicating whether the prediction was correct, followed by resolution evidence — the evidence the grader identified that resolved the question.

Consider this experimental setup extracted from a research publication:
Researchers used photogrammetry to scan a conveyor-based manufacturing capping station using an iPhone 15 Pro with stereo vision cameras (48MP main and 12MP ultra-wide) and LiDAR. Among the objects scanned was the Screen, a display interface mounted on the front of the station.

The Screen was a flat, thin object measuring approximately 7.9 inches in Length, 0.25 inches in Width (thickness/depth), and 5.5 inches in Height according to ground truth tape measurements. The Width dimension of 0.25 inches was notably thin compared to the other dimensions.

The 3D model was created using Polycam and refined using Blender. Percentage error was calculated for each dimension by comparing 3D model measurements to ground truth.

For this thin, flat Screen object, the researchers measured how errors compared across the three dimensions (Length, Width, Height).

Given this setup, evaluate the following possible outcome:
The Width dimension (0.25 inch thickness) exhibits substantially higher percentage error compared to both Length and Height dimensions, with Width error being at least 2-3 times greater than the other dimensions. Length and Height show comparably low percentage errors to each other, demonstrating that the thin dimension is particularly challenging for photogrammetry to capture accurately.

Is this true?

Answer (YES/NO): NO